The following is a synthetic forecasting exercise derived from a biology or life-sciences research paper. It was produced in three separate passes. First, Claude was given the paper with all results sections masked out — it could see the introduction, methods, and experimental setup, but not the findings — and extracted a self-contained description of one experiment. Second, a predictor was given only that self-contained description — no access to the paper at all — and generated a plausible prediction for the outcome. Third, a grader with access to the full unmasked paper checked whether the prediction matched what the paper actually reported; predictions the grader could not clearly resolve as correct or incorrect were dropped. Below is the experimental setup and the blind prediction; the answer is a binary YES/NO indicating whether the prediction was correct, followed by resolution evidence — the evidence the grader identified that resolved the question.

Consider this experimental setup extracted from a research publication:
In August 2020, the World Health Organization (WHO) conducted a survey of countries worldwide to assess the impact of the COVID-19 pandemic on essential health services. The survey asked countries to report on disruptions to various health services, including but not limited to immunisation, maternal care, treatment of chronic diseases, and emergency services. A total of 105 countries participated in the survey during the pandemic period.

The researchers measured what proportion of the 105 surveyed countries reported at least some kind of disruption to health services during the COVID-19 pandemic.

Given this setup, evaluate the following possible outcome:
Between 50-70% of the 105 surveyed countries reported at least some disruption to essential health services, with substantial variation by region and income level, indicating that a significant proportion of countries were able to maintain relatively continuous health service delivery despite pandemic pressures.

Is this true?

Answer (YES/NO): NO